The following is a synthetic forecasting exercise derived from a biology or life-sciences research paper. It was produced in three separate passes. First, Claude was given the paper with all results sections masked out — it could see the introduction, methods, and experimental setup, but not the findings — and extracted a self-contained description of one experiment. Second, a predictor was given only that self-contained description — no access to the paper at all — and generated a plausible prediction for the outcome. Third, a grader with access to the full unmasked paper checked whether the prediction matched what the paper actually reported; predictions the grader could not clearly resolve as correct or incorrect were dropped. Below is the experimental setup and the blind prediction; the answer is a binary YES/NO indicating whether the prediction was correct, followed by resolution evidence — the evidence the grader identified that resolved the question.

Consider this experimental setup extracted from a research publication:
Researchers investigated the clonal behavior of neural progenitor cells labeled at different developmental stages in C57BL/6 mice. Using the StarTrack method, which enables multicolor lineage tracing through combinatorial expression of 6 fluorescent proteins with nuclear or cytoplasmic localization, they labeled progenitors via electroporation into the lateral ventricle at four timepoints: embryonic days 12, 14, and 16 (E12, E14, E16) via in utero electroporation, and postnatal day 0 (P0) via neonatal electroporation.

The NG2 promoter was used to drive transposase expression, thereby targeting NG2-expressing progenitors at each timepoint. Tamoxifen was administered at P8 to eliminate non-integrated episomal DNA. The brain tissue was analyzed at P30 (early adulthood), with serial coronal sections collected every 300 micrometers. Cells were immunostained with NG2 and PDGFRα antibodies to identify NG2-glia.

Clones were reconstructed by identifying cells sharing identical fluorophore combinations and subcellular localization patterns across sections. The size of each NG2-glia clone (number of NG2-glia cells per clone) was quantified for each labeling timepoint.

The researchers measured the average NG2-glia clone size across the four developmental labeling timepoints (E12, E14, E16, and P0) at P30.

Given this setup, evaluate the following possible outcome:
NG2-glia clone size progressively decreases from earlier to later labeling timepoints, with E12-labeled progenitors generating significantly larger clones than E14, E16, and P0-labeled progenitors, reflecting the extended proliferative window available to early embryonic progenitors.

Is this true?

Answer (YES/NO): NO